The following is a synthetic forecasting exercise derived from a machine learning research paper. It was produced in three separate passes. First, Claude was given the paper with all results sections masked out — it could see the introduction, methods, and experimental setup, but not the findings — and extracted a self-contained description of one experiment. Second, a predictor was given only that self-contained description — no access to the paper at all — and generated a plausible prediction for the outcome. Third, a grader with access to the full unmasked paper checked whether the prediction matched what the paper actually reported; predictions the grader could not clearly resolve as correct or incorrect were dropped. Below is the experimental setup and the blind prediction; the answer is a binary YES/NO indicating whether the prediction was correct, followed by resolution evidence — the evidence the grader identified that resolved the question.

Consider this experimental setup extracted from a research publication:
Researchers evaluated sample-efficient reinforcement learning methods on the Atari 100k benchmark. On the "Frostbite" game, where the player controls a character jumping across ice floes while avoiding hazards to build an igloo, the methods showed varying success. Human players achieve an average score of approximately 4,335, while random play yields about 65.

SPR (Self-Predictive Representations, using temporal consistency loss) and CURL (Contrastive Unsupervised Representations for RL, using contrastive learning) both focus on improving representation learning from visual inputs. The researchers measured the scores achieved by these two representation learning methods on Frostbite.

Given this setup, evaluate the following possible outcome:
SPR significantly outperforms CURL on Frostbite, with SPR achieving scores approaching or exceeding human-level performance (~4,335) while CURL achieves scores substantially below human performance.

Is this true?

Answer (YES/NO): NO